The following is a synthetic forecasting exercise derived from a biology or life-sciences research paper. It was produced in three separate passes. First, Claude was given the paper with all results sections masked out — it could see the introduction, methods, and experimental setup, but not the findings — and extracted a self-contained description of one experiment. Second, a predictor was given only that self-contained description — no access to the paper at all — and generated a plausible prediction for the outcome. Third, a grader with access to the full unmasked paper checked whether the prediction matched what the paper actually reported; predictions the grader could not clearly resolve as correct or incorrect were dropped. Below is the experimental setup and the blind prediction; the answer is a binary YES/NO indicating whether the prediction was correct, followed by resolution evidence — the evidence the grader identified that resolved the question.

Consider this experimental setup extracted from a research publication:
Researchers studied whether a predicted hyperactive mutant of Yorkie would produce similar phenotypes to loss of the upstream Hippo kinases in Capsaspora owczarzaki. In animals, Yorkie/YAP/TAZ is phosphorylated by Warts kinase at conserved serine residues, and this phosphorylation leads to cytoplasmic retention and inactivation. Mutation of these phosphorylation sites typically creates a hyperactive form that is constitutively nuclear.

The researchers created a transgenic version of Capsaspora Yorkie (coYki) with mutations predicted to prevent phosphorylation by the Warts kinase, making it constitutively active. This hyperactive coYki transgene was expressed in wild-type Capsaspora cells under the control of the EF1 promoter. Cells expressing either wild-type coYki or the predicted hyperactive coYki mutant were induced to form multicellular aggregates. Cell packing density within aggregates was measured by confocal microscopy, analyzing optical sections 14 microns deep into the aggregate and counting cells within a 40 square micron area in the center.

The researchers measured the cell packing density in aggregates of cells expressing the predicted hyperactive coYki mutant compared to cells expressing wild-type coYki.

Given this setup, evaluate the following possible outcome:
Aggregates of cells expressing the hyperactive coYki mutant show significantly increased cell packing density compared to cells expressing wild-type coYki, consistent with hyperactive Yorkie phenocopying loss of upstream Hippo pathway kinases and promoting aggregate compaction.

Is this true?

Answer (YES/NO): YES